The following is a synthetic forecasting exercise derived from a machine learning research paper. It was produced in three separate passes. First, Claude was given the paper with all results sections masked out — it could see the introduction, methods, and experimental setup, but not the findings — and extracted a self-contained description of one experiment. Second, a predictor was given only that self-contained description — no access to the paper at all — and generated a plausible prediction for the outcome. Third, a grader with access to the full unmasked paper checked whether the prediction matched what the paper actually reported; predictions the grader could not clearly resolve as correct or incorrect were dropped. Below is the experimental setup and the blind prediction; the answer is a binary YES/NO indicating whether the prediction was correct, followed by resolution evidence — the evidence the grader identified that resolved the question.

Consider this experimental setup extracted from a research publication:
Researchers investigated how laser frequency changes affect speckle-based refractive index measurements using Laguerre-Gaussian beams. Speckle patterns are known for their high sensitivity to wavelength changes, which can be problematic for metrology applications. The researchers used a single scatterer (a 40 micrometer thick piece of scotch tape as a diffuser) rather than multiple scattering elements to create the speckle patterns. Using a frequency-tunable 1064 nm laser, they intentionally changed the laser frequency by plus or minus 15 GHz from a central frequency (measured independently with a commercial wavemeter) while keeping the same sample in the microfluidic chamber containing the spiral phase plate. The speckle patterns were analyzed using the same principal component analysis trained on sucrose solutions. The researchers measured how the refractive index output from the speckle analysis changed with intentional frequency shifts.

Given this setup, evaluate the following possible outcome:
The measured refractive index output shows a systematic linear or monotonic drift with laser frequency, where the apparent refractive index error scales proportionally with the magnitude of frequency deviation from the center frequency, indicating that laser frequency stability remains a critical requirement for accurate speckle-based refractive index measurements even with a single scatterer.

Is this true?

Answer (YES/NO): NO